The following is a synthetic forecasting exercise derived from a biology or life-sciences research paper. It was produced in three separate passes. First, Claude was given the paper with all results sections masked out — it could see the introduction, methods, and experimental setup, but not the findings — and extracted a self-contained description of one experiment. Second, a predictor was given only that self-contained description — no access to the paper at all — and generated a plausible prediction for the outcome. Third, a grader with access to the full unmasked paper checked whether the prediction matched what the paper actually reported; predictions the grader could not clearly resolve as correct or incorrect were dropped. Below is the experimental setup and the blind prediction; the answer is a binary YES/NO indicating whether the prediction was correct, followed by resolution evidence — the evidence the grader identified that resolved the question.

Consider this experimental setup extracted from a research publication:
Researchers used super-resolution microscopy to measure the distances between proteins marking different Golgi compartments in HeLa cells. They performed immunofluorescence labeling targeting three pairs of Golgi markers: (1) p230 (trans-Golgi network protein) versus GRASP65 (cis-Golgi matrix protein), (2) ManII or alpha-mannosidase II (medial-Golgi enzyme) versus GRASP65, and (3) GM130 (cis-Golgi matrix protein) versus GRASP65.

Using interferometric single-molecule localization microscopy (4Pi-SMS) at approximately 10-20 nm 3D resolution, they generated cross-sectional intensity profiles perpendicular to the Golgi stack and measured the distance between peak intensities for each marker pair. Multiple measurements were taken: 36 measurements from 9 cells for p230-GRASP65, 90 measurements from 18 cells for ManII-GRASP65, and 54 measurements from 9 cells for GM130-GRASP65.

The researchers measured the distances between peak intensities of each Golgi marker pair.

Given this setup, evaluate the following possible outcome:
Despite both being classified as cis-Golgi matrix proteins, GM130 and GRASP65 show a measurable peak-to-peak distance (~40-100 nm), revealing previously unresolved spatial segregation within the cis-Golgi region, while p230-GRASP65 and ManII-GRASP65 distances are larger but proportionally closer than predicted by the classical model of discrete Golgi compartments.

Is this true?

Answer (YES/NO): NO